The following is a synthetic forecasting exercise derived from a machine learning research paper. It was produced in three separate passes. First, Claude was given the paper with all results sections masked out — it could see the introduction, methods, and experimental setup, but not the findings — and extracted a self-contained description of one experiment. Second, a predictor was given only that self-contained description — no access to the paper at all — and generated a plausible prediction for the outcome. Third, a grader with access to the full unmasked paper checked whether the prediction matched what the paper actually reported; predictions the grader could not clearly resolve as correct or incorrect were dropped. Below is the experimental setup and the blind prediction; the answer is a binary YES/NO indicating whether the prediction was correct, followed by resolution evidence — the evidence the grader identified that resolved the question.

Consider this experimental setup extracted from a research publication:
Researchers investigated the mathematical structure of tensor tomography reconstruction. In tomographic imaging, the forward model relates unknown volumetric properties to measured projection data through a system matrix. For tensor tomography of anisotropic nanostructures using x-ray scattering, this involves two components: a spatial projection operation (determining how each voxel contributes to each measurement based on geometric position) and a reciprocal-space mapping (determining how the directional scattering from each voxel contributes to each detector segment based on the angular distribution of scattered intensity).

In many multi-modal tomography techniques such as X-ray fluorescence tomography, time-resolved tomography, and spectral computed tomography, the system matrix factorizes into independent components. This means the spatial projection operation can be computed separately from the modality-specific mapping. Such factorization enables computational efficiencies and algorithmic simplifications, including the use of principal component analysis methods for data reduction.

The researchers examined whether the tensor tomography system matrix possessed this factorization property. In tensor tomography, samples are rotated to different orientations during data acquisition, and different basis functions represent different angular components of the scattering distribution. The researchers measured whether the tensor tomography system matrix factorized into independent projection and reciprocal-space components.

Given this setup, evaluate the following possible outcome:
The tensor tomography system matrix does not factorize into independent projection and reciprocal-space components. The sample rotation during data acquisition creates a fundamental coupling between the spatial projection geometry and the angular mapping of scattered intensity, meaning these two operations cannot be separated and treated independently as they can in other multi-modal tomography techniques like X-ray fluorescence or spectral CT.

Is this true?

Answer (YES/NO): YES